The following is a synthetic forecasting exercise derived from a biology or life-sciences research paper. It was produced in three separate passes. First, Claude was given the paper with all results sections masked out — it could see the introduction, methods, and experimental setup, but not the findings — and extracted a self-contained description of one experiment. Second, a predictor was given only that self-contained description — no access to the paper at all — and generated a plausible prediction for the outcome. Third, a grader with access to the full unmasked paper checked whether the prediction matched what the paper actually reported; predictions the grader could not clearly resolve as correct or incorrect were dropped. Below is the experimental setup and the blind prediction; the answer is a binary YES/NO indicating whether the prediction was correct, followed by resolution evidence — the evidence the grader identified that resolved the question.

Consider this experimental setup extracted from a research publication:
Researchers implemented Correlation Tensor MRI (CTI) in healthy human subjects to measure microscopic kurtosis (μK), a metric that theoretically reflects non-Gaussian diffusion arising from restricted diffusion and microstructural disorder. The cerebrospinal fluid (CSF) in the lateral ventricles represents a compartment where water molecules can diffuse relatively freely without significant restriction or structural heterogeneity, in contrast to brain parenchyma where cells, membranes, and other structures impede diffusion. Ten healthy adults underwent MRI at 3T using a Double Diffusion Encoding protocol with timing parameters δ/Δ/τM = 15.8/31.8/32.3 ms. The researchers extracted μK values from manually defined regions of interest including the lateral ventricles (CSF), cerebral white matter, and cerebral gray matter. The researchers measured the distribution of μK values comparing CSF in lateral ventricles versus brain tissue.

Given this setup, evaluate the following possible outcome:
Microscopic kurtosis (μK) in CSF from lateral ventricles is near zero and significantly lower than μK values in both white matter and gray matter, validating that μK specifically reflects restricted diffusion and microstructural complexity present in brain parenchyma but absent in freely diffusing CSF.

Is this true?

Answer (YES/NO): YES